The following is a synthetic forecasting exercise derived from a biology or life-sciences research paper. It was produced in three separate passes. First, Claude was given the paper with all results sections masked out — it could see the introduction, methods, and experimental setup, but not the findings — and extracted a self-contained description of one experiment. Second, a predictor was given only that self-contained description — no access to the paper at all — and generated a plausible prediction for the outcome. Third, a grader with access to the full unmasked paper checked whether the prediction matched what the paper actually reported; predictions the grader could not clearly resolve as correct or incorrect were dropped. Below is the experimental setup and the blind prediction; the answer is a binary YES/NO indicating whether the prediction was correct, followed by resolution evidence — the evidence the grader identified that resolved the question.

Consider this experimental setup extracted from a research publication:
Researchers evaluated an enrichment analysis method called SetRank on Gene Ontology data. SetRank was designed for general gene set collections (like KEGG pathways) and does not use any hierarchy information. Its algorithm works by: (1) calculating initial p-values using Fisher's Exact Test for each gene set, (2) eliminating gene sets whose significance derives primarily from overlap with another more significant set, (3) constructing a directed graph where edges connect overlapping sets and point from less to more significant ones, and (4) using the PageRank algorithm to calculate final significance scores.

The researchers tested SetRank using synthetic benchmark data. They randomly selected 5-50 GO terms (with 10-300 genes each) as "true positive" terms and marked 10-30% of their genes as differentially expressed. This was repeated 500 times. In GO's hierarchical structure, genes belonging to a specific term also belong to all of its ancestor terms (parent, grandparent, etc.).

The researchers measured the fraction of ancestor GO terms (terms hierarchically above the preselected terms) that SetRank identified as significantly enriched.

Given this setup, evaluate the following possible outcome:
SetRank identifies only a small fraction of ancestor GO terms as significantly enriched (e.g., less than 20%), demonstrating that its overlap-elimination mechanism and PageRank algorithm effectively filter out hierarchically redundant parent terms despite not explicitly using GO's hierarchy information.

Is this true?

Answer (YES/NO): YES